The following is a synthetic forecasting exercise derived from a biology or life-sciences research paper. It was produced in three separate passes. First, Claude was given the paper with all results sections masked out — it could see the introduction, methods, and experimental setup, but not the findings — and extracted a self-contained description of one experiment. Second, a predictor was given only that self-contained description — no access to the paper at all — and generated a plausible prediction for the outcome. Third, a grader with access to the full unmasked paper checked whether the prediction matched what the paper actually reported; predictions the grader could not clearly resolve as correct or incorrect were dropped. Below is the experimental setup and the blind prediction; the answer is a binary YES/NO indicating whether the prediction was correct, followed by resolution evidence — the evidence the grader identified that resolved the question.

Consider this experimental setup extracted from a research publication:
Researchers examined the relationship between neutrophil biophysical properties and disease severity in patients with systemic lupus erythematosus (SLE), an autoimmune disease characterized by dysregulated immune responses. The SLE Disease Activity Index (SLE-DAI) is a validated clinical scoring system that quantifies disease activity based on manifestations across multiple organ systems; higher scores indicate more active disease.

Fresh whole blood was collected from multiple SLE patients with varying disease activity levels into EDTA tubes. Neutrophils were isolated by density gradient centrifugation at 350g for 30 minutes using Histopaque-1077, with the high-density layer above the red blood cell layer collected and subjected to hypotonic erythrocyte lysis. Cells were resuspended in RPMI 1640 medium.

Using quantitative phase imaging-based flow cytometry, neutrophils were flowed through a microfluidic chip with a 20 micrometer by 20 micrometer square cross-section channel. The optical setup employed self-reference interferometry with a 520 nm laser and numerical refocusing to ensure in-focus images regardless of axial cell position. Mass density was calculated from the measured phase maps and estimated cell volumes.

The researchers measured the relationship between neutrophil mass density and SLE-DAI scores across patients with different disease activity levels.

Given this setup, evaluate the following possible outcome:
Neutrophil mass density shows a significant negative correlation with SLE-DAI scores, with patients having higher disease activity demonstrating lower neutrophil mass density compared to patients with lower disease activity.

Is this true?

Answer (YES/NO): NO